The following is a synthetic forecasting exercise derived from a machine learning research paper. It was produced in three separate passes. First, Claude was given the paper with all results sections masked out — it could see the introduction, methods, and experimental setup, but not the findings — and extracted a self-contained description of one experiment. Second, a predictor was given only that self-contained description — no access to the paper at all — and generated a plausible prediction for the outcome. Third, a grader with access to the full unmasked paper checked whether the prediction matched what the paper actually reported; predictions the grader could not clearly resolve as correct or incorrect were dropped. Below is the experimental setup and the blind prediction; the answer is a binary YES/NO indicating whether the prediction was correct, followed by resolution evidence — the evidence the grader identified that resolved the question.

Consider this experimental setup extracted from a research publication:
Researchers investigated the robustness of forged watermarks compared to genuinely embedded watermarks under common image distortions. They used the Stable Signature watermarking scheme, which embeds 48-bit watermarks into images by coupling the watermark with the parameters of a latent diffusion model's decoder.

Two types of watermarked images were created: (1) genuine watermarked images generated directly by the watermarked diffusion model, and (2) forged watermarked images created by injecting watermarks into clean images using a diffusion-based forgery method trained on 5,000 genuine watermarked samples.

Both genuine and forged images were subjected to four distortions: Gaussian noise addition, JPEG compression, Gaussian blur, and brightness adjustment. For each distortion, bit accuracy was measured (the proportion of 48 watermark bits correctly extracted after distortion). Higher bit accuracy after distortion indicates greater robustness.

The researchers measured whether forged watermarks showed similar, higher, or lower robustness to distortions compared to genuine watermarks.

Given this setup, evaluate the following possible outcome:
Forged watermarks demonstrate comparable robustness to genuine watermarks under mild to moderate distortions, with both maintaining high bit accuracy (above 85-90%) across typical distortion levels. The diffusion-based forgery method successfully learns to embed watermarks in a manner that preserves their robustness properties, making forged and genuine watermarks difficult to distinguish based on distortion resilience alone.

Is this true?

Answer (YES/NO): NO